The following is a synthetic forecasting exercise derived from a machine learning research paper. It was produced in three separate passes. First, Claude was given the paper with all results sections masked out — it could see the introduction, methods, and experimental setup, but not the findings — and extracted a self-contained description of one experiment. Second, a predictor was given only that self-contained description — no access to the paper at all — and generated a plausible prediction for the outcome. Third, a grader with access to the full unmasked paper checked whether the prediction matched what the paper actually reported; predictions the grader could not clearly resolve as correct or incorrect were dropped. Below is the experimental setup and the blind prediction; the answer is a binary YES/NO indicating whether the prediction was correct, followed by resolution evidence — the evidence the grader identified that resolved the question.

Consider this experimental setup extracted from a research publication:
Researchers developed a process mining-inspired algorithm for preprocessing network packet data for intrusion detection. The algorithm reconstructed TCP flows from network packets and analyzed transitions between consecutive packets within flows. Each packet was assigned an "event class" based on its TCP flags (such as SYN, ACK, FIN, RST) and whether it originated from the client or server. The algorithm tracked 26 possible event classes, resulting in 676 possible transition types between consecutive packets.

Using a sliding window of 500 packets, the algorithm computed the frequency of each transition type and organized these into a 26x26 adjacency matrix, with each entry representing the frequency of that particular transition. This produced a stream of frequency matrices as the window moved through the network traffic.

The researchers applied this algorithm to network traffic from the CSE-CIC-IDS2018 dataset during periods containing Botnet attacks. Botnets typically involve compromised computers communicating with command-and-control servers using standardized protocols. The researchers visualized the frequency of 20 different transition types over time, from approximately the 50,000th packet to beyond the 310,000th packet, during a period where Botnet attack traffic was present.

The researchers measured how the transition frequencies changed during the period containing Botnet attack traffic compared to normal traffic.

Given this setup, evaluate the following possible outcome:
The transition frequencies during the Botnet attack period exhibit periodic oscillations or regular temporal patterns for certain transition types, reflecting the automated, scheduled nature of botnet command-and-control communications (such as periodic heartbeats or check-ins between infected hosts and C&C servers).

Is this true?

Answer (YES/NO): NO